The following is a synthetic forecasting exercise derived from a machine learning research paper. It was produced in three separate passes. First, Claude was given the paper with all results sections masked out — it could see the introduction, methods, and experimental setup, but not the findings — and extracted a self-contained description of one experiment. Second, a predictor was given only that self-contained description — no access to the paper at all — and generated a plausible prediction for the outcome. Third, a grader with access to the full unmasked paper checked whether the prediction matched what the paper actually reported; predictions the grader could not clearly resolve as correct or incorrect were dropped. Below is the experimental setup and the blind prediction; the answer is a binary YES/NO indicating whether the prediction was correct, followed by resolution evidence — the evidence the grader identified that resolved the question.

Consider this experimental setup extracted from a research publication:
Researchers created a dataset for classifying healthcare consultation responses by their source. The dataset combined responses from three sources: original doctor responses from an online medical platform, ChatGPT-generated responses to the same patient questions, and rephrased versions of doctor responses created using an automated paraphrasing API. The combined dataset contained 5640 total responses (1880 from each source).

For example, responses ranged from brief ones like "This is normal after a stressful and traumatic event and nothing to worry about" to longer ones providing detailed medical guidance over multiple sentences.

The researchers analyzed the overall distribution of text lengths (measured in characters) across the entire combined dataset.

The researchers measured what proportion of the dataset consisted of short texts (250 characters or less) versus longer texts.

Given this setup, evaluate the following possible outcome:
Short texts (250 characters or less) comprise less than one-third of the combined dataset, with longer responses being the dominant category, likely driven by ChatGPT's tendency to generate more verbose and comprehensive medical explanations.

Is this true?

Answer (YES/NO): NO